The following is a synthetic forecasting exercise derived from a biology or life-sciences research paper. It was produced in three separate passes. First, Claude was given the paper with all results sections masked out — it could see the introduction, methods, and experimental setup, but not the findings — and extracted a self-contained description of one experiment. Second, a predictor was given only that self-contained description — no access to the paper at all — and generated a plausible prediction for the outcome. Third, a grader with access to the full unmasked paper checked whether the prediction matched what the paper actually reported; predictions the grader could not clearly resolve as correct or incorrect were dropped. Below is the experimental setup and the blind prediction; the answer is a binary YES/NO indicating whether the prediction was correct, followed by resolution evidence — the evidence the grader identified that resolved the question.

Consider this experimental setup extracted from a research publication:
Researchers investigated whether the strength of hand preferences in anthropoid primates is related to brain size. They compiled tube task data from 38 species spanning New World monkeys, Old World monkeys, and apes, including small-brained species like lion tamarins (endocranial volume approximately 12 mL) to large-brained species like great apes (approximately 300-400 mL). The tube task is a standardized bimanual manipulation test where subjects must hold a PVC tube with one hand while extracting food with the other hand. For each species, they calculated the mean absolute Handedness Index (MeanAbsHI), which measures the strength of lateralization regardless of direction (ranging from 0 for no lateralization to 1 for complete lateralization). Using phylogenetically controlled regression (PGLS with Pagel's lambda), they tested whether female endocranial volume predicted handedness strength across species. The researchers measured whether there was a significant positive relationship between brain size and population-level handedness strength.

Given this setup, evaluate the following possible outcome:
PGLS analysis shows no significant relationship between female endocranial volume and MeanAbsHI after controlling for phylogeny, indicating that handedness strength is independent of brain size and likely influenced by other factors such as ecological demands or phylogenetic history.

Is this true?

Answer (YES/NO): YES